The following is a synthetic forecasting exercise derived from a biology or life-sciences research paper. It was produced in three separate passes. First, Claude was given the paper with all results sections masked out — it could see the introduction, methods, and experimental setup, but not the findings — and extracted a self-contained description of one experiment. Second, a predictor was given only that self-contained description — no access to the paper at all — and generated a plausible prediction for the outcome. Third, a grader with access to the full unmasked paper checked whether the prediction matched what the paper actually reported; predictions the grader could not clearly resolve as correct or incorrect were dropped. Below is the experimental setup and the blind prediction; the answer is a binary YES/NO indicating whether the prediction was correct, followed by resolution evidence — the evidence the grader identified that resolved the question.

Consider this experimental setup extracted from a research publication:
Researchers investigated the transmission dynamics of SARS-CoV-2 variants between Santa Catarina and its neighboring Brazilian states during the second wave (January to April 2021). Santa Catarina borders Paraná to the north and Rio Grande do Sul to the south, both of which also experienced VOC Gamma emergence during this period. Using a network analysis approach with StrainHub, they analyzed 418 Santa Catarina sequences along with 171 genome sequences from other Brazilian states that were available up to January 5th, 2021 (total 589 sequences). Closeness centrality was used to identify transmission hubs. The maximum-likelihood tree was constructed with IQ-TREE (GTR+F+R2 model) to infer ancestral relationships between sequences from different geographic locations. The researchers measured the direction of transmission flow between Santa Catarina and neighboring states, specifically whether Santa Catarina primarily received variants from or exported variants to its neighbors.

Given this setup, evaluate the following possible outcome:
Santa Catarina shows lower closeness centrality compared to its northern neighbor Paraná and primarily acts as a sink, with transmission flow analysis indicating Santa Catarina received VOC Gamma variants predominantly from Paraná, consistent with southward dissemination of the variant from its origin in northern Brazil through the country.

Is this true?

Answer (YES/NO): NO